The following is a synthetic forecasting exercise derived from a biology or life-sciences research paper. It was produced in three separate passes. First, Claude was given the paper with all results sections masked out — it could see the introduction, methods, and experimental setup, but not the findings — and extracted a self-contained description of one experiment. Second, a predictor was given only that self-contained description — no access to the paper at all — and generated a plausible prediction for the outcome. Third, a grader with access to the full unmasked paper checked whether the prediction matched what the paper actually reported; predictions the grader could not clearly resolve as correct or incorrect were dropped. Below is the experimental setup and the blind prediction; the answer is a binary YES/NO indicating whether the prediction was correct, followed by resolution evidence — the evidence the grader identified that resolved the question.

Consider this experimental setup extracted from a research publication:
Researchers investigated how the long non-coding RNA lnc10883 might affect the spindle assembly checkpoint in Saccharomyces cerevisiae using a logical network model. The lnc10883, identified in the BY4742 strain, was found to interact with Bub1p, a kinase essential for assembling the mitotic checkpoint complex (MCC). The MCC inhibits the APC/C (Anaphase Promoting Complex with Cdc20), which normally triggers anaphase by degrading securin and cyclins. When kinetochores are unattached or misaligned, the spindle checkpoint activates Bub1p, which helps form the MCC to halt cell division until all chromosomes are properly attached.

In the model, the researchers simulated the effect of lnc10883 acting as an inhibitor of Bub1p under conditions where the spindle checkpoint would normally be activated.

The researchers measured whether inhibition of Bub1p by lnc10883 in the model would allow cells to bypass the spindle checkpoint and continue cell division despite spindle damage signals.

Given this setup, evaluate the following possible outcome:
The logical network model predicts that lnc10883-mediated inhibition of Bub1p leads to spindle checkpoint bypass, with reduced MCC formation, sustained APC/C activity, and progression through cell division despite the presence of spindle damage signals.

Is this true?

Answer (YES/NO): YES